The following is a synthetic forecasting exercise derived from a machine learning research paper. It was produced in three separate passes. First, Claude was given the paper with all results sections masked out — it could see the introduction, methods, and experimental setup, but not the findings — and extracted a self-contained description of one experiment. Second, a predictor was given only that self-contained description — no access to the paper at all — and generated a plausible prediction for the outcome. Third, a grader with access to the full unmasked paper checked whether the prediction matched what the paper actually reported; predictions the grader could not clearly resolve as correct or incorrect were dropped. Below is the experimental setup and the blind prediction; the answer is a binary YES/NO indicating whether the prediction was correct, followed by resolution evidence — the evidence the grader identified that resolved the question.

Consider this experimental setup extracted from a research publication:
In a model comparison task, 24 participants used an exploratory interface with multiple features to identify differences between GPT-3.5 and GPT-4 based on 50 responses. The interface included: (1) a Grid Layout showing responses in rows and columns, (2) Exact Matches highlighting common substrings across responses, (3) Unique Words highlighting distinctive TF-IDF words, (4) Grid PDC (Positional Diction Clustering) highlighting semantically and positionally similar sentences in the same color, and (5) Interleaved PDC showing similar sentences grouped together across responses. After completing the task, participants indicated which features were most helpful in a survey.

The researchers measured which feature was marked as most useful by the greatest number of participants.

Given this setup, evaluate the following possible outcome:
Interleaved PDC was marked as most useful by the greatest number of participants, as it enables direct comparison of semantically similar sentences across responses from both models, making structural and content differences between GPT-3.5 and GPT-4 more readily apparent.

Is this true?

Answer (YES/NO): NO